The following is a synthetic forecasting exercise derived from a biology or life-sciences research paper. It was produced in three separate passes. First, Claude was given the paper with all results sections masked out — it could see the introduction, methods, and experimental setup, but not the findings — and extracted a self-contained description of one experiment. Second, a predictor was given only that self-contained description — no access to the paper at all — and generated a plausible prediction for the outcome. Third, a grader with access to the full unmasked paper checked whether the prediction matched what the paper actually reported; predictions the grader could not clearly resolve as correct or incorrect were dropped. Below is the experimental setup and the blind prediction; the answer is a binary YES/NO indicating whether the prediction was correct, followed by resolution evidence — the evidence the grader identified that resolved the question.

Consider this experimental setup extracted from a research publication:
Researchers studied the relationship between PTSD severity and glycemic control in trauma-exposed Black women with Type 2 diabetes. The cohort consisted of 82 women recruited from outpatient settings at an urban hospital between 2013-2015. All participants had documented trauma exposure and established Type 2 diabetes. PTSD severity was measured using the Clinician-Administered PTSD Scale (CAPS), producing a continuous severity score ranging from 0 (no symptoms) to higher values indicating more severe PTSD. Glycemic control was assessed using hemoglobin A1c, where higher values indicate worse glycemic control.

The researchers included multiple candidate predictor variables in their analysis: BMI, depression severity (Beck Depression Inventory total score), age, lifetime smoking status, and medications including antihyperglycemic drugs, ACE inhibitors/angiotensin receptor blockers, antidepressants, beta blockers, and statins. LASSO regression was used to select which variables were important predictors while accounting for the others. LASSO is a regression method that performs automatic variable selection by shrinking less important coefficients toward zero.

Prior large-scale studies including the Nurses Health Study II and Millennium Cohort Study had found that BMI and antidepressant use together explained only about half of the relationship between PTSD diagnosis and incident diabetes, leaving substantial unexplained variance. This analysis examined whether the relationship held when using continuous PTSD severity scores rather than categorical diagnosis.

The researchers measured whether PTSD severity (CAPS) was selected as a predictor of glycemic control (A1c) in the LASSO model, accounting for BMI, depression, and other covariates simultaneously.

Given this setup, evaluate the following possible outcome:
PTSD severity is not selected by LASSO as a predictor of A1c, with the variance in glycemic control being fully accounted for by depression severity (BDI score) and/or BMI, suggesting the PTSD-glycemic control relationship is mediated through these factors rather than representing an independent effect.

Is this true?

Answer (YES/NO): NO